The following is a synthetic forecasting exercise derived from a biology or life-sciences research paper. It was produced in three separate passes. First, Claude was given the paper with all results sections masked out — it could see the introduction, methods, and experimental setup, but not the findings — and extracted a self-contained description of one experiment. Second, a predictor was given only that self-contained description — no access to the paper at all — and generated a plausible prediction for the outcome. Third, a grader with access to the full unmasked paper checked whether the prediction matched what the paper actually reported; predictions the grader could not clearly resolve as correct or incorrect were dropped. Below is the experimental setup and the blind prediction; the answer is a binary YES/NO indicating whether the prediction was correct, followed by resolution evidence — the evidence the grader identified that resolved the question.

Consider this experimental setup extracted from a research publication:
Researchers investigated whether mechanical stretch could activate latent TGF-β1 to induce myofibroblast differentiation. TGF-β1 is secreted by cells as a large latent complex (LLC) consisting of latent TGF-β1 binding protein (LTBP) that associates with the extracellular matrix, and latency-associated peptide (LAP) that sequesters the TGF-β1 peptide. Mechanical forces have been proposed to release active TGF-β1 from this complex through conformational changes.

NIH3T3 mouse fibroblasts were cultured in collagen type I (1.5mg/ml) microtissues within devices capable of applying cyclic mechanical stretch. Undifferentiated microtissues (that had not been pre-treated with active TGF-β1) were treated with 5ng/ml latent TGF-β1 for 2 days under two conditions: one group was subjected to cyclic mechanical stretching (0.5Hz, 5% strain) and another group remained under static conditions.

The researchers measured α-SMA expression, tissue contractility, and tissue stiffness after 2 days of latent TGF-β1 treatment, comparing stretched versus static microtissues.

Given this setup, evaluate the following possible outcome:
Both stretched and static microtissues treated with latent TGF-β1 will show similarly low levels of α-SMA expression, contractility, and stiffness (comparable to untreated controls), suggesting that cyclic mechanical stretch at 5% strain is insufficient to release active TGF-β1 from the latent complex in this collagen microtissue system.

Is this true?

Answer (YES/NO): NO